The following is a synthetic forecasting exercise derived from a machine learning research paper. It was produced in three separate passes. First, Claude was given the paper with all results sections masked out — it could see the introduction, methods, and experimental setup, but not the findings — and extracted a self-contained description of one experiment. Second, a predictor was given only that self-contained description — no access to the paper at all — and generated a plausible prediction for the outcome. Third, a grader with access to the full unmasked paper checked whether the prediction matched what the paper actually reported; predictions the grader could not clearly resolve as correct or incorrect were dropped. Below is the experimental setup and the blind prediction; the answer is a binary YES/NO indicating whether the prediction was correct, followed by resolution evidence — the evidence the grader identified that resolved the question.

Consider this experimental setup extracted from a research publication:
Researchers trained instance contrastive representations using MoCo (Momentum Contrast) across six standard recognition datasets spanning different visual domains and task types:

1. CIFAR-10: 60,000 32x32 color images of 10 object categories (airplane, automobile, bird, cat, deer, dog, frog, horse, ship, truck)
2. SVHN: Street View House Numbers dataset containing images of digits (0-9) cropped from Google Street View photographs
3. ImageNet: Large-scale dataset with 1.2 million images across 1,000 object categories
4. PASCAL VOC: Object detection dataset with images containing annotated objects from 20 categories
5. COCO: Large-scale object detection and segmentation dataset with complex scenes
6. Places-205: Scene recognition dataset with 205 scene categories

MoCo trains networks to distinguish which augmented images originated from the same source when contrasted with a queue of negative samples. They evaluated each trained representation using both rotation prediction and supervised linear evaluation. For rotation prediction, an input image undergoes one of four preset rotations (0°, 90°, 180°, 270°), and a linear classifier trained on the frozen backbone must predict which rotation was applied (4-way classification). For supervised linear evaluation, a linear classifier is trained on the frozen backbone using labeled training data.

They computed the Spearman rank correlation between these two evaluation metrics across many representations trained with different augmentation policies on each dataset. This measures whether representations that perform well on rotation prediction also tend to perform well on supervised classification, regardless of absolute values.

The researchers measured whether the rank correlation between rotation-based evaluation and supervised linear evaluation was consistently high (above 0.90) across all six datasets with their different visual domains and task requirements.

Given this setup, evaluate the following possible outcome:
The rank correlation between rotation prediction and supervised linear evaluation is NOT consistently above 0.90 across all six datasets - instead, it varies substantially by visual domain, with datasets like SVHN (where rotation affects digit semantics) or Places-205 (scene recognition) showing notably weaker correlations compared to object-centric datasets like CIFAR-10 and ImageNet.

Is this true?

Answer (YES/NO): NO